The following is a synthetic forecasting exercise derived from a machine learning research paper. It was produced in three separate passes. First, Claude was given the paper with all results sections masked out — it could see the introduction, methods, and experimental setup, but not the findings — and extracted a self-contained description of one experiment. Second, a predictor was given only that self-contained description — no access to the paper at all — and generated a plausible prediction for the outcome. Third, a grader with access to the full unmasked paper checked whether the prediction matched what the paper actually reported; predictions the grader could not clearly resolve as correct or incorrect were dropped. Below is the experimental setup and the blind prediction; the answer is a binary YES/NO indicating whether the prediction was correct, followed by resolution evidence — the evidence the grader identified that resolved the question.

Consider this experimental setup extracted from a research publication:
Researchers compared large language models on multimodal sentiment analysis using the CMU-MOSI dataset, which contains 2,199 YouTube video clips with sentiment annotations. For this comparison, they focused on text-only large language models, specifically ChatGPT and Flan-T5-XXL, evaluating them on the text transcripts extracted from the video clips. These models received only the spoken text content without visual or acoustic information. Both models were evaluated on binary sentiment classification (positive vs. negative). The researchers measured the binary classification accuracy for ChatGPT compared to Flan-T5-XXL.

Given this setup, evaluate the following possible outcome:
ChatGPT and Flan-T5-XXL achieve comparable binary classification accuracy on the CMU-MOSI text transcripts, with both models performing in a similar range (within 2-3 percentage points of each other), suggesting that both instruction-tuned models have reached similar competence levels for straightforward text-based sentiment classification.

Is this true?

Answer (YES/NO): YES